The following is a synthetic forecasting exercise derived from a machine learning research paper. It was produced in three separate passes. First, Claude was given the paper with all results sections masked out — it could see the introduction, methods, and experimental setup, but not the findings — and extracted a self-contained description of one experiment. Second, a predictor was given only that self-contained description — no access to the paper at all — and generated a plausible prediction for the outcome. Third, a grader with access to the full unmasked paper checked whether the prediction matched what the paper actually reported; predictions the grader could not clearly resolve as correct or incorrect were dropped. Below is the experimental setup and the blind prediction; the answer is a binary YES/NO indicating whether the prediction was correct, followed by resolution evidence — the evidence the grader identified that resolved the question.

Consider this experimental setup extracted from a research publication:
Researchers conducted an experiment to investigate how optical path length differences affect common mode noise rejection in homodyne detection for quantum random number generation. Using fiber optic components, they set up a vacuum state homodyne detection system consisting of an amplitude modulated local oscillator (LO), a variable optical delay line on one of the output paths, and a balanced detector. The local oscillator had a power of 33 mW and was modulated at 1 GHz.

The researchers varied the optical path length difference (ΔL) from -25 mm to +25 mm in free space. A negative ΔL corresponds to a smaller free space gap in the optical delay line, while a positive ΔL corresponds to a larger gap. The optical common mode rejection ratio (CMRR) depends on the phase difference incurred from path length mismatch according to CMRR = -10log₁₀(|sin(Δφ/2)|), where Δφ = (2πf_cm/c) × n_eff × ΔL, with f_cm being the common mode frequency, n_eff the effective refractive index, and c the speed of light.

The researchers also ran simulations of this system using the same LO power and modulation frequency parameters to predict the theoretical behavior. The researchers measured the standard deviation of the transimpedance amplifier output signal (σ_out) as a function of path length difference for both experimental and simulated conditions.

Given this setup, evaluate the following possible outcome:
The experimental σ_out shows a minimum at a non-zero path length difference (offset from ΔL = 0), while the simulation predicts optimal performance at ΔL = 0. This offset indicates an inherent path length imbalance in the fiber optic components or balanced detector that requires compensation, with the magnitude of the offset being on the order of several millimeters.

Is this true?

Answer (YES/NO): NO